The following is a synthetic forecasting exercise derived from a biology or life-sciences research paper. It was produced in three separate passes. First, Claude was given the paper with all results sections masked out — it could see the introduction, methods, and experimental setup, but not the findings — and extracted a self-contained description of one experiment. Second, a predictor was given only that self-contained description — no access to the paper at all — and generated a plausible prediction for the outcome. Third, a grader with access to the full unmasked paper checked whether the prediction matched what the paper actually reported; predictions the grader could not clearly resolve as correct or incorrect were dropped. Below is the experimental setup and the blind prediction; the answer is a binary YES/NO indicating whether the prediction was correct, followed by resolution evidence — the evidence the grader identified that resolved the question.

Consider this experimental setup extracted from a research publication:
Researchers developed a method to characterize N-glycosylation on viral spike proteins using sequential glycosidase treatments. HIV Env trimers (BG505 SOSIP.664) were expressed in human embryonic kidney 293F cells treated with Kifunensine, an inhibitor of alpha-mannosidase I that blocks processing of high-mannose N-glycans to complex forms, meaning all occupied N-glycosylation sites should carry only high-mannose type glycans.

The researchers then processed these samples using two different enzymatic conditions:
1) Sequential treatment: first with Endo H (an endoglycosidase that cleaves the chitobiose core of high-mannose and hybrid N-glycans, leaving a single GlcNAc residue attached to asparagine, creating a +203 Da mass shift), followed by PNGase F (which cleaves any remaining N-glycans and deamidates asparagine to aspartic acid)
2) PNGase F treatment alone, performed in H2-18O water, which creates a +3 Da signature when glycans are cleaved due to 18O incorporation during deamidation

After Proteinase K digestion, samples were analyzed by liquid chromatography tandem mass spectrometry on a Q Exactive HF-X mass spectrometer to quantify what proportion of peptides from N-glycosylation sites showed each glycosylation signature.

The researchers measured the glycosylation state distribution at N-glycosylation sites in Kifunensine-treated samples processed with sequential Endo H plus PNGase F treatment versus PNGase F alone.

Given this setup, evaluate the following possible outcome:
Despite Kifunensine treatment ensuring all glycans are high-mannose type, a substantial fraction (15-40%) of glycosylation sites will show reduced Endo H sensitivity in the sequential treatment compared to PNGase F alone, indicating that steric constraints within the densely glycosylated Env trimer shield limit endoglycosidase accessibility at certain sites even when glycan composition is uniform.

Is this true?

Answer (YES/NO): NO